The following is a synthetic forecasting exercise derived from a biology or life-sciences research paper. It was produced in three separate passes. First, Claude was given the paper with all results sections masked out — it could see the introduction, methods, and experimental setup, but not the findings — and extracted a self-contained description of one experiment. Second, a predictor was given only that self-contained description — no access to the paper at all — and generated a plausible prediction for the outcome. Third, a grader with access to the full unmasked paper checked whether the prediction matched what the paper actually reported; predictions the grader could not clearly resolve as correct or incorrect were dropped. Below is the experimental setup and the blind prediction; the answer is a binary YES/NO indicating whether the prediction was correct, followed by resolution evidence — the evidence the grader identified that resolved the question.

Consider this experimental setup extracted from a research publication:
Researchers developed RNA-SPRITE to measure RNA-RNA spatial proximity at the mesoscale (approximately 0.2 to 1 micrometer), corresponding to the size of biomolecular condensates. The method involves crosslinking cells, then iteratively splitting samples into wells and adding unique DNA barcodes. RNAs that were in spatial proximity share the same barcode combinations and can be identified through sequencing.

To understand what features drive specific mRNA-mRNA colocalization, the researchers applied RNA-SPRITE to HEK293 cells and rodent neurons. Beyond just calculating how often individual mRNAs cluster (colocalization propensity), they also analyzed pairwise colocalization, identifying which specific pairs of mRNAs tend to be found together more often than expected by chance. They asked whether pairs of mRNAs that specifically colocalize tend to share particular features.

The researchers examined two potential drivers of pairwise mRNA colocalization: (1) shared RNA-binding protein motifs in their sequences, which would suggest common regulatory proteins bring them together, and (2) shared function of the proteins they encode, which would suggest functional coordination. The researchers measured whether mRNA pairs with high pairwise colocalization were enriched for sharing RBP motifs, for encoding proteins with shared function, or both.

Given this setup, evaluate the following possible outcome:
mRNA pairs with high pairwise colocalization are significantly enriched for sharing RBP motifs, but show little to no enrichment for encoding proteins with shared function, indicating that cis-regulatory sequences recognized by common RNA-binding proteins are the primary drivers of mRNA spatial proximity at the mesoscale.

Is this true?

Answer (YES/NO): NO